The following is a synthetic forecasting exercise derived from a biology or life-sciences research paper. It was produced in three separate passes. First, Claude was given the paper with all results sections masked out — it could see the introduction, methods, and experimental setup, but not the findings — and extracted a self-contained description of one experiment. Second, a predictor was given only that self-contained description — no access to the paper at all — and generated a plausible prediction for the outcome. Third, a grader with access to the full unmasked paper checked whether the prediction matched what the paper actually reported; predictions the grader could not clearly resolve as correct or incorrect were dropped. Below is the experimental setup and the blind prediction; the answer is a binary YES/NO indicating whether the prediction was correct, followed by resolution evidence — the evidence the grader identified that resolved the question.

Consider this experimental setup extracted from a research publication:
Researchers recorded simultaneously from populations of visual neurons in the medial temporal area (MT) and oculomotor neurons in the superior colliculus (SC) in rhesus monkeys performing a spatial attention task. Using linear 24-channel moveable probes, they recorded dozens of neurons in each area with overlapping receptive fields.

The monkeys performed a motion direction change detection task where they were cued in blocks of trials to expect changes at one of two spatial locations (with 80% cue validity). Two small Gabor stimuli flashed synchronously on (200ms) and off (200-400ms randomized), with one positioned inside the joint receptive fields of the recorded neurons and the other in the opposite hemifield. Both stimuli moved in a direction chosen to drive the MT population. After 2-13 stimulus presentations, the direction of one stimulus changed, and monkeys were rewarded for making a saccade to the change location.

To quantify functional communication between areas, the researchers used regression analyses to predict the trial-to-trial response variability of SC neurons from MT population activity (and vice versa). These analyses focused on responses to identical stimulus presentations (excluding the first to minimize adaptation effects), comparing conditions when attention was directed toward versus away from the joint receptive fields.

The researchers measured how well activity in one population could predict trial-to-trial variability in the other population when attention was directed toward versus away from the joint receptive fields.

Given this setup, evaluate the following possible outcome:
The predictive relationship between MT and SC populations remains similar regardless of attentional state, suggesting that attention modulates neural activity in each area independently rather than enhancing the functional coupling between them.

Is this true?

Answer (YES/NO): NO